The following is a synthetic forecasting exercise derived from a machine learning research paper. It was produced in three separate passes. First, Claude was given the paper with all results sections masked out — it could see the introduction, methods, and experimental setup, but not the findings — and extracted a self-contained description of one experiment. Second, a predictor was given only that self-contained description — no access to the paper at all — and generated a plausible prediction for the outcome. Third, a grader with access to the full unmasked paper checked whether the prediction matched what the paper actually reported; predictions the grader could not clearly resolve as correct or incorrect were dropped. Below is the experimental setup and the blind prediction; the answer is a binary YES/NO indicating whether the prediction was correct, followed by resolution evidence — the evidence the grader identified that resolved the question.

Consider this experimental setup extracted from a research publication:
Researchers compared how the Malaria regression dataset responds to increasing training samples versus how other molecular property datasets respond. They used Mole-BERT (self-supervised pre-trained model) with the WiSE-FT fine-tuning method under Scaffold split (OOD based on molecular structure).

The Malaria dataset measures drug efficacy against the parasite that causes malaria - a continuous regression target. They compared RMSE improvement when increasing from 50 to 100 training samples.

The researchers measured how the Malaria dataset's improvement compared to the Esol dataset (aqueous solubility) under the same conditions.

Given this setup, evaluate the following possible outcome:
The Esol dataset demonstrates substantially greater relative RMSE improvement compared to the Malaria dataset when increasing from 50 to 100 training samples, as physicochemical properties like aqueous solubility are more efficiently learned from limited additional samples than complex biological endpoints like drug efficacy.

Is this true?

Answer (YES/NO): YES